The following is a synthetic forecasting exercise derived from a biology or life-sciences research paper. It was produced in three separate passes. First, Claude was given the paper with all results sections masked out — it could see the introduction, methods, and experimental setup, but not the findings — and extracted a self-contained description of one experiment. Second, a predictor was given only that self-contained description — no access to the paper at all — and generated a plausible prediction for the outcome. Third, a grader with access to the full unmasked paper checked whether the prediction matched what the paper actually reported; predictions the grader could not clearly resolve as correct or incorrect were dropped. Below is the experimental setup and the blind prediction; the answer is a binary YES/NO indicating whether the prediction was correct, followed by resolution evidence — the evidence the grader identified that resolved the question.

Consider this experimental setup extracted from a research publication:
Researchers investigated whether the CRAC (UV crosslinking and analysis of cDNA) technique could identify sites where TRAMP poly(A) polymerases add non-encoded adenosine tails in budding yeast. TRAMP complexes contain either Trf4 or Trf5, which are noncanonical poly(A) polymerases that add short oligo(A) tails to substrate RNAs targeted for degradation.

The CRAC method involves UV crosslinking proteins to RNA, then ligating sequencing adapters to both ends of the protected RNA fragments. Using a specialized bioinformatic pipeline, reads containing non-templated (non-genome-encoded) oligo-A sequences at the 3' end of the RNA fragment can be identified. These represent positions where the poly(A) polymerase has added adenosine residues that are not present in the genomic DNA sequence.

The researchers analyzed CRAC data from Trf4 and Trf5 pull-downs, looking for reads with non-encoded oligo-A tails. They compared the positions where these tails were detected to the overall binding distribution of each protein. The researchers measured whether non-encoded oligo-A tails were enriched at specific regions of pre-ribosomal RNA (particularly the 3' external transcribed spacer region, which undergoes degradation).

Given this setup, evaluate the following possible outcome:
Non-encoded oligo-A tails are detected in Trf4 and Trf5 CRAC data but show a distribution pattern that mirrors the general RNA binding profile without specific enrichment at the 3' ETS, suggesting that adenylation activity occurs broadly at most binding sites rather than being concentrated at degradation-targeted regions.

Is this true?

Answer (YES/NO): NO